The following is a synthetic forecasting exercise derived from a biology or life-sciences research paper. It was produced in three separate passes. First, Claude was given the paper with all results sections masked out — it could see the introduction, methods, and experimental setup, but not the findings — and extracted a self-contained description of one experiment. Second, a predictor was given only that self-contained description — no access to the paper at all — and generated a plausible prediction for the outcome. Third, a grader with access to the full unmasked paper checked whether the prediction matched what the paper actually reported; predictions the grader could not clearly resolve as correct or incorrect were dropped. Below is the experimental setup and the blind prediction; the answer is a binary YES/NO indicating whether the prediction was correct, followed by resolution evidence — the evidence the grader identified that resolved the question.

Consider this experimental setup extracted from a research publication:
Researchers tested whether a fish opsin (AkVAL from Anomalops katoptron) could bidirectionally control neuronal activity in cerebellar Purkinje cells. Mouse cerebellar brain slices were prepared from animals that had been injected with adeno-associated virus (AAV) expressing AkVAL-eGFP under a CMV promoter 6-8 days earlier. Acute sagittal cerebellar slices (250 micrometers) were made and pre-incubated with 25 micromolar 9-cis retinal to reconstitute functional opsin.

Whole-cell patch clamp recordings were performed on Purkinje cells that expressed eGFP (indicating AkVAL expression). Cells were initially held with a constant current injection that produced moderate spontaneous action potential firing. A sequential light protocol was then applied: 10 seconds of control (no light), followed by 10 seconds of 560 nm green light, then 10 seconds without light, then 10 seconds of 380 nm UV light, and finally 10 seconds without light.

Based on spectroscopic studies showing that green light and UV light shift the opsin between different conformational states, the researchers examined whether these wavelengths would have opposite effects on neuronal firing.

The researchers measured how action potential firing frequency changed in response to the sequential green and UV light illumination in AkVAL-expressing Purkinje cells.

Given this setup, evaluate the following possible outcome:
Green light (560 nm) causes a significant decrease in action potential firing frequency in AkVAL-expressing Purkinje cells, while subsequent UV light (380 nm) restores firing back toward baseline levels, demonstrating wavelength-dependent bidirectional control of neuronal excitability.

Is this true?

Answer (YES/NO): NO